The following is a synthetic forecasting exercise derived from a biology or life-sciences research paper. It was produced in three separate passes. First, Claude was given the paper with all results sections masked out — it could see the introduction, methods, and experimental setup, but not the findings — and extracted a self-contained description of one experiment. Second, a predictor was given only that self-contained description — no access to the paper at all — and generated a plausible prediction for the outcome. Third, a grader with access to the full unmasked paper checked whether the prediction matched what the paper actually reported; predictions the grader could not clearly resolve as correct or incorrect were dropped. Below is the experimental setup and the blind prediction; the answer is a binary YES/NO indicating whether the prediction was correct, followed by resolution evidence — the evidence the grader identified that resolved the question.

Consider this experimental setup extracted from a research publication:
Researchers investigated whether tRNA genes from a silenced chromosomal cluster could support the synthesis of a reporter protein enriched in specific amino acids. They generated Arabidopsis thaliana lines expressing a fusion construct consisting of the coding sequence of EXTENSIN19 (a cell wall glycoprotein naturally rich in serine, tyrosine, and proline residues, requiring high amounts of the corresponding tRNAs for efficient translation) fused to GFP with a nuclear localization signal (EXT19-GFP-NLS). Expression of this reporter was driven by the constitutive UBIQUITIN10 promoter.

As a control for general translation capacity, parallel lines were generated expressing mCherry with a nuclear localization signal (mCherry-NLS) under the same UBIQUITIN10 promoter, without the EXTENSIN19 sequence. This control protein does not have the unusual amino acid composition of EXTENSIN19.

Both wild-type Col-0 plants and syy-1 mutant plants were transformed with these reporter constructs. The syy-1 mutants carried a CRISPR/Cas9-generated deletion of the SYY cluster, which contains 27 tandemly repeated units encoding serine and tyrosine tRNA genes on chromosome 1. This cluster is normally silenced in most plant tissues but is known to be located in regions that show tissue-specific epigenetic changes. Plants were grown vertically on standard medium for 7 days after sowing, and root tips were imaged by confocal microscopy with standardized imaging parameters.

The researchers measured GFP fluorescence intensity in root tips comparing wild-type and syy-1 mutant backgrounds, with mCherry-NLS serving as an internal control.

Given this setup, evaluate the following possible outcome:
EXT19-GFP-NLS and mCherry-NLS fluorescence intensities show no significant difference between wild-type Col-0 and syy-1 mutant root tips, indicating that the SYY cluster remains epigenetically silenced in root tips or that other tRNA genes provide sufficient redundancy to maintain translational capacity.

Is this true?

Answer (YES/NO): NO